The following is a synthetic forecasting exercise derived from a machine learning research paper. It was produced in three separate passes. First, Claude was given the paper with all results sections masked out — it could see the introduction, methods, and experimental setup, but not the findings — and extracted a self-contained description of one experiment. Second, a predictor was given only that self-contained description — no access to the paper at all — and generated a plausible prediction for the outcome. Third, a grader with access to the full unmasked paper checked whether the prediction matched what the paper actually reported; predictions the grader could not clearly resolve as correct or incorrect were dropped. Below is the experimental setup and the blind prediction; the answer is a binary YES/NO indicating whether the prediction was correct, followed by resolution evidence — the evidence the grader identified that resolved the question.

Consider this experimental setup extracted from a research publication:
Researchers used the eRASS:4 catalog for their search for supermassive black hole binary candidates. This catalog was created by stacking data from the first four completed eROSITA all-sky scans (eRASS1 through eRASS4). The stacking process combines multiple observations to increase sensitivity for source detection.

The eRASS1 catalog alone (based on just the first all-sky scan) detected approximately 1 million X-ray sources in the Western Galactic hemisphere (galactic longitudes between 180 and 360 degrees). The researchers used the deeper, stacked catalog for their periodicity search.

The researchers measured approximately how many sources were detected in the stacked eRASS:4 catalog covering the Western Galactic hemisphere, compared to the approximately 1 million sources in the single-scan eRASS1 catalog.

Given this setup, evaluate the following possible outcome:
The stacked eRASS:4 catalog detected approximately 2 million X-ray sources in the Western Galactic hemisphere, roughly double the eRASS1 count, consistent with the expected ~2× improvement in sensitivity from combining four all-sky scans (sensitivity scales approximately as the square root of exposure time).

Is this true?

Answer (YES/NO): NO